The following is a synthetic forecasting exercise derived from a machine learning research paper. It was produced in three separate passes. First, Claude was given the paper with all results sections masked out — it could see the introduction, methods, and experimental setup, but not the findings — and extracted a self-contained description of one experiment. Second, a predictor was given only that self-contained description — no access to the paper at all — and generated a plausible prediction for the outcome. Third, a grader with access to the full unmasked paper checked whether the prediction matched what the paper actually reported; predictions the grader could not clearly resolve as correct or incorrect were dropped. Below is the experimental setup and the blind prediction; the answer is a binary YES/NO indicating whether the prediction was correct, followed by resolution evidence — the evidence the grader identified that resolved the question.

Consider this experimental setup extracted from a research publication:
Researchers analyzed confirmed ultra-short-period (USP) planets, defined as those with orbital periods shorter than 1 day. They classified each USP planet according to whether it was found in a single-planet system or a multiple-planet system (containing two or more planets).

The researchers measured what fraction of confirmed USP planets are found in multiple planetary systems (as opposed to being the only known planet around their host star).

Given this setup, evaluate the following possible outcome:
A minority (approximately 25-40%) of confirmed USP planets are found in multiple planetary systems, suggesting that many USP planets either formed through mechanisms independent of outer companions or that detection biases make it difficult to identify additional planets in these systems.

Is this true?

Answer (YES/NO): YES